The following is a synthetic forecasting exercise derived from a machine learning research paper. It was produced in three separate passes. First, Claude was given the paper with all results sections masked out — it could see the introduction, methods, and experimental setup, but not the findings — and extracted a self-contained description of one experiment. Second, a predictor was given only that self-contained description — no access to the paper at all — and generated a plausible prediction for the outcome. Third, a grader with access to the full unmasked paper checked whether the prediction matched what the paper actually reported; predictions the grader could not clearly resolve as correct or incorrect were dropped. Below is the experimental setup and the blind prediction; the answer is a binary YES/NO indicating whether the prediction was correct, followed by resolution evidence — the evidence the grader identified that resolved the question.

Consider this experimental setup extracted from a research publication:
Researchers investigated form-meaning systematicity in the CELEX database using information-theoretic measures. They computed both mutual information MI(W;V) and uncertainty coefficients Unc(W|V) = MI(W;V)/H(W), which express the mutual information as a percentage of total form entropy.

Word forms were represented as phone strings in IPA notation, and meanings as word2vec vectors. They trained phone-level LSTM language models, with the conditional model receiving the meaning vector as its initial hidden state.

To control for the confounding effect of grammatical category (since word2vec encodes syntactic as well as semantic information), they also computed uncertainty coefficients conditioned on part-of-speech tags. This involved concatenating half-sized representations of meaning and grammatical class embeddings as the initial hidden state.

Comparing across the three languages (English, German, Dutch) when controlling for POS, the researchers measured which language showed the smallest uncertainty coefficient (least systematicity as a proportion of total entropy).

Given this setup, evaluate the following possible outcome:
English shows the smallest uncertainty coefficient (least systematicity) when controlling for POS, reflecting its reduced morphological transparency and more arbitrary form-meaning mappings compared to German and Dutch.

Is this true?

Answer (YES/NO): YES